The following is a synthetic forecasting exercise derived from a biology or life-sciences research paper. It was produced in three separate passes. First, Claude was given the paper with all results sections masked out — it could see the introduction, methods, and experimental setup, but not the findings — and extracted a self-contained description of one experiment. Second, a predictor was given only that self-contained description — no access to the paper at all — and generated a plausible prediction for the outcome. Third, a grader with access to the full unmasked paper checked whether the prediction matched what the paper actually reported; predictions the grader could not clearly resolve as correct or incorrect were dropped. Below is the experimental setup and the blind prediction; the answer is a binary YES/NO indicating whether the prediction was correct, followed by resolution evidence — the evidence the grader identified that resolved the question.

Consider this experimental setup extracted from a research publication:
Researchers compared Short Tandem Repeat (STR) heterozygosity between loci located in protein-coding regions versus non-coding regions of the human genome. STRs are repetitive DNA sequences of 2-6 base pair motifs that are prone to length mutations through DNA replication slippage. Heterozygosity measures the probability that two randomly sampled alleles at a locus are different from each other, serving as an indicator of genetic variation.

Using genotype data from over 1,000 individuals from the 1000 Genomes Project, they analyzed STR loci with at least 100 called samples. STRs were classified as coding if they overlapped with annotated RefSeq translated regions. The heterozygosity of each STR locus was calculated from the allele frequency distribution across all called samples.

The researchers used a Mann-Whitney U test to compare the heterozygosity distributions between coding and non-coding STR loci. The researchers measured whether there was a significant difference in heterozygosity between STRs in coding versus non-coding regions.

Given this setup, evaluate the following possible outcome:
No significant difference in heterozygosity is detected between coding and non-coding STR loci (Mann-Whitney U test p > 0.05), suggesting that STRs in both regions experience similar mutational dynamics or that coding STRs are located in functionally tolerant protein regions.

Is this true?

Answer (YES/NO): NO